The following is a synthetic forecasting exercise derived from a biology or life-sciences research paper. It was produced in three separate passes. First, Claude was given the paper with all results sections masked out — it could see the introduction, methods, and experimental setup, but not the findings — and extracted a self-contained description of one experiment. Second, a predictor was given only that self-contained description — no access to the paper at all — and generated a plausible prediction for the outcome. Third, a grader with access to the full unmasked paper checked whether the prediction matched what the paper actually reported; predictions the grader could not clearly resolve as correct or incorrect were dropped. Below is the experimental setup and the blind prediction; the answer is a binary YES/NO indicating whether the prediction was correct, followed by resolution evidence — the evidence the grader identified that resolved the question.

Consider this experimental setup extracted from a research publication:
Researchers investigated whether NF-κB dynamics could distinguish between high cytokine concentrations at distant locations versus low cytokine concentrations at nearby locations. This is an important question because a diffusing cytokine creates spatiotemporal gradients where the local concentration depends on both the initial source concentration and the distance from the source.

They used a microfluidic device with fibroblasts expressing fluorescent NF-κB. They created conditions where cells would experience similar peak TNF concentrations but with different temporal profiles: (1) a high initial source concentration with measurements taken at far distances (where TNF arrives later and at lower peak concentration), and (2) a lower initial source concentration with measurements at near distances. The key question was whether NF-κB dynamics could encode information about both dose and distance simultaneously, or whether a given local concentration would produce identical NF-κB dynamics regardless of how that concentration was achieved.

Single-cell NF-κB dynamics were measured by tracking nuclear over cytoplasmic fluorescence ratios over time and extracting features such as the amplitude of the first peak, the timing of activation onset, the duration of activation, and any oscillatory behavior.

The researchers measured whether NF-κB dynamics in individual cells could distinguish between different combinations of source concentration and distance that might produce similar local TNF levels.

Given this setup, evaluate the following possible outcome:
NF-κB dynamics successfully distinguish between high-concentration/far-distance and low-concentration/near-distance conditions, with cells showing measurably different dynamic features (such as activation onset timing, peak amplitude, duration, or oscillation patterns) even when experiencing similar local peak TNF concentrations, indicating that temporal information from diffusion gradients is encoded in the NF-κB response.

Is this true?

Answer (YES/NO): YES